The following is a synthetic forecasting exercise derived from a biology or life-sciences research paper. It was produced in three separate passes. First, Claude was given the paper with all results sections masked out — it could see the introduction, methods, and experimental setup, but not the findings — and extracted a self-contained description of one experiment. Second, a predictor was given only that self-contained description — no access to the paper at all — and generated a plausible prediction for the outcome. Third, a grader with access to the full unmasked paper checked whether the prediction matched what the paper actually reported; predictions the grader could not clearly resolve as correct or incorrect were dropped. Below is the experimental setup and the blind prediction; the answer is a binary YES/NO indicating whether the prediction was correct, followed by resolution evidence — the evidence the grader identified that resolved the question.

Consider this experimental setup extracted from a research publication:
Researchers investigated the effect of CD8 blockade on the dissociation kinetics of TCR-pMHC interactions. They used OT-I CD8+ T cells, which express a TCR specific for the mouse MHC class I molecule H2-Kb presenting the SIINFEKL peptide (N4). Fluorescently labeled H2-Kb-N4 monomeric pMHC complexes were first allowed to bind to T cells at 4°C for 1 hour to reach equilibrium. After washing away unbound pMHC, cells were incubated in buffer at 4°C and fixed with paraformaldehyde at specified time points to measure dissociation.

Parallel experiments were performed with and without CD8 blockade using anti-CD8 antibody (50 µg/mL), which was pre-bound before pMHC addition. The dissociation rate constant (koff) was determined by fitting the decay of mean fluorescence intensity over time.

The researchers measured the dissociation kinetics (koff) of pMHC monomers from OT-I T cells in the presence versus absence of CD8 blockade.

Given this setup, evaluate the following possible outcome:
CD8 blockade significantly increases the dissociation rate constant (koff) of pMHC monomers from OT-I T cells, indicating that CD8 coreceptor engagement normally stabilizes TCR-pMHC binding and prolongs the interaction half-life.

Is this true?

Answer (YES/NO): NO